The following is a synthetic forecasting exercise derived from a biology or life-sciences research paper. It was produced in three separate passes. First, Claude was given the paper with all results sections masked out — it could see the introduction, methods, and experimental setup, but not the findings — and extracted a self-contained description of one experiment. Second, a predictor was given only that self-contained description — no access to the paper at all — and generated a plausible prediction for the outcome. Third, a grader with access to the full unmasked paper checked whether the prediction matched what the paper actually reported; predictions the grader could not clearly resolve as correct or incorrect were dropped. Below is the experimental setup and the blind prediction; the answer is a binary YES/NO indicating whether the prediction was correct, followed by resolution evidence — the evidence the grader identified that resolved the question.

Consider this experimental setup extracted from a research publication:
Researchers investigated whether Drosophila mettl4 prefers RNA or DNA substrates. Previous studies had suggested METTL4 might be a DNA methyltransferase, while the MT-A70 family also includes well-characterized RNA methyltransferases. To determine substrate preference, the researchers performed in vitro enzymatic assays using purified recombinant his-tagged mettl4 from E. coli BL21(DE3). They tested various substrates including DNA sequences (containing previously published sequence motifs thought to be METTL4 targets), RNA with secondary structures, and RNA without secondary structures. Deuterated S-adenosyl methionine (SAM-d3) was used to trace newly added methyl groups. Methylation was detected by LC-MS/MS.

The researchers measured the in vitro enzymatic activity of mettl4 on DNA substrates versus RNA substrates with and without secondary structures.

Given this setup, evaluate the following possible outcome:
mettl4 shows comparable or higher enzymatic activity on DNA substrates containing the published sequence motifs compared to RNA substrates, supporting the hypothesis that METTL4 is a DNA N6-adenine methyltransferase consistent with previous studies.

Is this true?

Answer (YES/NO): NO